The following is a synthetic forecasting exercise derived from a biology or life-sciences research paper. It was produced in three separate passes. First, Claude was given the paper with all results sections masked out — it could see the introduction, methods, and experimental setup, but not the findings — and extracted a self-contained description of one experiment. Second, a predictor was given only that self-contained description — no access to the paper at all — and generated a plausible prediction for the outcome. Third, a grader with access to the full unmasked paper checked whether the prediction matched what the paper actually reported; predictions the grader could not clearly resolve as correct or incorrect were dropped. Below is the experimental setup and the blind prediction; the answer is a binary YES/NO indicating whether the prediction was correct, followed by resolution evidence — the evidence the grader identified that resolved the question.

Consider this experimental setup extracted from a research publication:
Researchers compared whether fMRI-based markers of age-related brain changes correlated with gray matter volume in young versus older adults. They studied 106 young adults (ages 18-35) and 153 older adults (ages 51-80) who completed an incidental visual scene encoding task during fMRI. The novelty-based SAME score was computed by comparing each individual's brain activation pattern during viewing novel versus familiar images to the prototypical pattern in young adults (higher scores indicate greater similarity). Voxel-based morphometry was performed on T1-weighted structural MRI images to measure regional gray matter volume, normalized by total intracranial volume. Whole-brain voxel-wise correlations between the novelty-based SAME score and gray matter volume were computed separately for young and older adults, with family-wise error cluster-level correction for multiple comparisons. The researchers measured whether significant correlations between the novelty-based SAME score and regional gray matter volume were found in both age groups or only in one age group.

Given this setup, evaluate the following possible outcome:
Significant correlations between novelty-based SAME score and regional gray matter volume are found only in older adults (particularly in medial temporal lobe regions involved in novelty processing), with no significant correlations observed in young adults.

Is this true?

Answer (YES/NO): NO